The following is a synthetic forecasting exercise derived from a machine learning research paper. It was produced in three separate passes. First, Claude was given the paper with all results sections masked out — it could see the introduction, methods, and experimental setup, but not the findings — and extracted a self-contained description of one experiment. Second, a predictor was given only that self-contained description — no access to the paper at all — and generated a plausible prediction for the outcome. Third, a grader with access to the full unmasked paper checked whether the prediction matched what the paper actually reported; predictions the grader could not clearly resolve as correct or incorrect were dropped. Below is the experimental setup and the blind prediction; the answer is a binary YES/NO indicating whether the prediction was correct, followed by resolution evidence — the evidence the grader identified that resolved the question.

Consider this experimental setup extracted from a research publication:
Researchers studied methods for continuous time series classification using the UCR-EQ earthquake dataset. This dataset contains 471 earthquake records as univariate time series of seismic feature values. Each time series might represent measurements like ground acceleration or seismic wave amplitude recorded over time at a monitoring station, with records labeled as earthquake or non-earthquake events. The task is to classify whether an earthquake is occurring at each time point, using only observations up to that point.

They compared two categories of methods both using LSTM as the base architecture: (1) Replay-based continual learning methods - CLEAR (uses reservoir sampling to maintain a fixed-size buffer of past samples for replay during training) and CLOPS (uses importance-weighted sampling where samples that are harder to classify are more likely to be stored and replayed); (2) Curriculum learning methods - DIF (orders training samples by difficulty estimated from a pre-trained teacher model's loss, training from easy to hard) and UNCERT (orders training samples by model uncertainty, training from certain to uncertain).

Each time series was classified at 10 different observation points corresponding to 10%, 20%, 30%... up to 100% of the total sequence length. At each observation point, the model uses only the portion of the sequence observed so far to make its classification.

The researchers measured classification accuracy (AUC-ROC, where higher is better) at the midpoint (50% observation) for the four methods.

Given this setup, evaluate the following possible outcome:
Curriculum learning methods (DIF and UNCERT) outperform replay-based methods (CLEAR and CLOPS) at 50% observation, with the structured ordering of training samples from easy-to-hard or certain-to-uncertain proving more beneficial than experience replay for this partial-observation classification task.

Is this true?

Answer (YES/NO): YES